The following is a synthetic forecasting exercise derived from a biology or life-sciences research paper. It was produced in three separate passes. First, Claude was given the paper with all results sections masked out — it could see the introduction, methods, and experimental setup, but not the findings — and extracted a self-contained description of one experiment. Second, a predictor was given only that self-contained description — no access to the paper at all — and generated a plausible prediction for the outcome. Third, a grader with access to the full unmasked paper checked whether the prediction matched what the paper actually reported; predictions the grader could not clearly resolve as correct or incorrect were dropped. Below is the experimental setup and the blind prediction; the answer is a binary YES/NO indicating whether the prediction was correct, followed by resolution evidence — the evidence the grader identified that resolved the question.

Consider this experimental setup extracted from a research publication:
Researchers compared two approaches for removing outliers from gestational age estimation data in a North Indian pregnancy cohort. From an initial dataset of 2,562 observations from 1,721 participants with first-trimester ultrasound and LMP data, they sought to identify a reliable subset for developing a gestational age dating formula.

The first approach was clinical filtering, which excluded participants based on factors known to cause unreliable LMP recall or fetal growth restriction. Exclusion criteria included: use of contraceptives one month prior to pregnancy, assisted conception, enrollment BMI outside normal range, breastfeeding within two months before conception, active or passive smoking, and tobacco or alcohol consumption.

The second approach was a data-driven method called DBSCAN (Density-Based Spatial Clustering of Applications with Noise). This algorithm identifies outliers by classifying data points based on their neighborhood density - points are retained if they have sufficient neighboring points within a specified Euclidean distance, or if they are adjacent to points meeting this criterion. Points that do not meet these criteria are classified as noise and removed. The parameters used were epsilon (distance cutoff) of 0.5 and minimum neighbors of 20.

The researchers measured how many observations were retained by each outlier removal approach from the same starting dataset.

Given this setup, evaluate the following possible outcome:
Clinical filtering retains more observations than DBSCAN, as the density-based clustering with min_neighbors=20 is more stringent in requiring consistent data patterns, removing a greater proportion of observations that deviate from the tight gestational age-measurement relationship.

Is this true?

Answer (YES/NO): NO